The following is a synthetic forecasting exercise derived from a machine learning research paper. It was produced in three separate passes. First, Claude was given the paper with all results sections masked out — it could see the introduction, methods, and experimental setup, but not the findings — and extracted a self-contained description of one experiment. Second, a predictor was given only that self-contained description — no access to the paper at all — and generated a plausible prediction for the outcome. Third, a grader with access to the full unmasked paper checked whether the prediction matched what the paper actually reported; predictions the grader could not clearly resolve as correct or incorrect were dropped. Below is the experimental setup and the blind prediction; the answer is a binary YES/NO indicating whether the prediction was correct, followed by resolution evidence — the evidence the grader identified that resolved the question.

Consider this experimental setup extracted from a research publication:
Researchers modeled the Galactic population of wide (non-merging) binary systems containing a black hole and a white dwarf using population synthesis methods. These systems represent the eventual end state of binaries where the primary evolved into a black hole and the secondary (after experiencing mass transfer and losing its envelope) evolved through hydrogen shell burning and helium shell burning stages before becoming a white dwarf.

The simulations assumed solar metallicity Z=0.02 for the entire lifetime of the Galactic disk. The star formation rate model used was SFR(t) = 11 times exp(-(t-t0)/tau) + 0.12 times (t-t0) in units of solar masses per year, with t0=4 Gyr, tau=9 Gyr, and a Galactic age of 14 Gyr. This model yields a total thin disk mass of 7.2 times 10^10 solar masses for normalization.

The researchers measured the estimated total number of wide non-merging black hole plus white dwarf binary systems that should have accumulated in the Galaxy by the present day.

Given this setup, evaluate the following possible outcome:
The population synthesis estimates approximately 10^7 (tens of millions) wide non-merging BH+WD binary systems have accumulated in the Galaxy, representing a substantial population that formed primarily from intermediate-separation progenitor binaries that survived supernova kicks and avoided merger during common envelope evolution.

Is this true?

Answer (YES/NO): NO